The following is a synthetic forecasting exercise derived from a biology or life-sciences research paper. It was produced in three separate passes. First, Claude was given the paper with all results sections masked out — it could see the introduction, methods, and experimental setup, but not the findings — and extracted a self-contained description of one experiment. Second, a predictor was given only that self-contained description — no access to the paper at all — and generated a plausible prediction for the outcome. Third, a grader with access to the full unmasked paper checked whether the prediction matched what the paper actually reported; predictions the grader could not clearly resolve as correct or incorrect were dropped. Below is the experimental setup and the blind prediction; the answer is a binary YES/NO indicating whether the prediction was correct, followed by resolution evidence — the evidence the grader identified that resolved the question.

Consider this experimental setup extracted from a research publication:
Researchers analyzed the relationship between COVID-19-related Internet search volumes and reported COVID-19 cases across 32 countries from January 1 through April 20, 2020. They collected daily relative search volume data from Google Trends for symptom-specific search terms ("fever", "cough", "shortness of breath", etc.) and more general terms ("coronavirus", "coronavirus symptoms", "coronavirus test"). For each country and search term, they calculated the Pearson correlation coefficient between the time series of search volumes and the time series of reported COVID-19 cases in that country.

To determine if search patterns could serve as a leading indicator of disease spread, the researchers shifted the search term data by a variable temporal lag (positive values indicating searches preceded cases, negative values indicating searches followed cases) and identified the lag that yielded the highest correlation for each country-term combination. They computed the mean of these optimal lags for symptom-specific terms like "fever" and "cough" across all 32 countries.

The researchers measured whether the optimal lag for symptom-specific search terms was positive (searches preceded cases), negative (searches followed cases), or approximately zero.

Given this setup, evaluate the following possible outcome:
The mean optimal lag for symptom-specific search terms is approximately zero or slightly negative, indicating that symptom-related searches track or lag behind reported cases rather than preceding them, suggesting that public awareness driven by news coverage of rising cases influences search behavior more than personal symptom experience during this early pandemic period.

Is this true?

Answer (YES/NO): NO